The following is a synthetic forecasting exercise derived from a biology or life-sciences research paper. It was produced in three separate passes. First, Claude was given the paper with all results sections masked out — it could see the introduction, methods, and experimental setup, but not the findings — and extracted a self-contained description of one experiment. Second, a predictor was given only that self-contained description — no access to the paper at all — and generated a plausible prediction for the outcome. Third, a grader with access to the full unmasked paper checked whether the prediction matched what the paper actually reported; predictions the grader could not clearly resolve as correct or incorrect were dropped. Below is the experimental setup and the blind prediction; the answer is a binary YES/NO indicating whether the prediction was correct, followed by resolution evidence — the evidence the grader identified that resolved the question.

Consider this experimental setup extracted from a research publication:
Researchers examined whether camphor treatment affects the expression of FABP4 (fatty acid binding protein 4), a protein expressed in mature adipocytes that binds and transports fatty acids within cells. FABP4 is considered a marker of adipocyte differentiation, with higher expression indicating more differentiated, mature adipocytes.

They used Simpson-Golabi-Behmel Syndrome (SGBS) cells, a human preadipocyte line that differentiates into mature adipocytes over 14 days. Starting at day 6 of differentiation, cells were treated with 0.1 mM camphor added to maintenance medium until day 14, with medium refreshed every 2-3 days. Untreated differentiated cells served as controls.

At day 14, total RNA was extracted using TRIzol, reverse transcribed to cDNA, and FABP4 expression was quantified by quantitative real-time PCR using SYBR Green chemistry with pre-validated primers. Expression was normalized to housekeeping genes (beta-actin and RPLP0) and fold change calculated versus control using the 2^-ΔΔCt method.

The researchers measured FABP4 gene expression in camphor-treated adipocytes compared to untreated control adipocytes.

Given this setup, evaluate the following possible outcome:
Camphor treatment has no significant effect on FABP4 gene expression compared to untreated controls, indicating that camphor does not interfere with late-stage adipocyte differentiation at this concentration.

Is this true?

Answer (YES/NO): NO